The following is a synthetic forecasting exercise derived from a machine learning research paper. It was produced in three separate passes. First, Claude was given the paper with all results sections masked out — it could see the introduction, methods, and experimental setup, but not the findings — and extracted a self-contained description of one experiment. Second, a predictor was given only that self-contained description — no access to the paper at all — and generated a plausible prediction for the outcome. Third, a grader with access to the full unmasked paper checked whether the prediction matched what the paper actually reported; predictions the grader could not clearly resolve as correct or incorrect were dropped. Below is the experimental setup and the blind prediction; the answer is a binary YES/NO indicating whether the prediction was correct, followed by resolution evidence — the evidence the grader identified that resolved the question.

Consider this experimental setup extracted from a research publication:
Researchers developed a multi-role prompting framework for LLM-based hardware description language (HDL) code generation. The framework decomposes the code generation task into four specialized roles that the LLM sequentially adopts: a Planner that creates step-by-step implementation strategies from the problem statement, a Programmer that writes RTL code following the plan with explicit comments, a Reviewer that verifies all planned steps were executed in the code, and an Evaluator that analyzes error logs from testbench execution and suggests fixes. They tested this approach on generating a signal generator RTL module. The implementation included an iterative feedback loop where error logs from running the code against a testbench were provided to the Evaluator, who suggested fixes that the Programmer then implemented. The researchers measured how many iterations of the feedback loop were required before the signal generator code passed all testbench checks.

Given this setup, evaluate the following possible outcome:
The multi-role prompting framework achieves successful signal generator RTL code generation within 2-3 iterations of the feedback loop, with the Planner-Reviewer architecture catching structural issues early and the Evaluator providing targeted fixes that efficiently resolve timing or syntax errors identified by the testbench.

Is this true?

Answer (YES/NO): YES